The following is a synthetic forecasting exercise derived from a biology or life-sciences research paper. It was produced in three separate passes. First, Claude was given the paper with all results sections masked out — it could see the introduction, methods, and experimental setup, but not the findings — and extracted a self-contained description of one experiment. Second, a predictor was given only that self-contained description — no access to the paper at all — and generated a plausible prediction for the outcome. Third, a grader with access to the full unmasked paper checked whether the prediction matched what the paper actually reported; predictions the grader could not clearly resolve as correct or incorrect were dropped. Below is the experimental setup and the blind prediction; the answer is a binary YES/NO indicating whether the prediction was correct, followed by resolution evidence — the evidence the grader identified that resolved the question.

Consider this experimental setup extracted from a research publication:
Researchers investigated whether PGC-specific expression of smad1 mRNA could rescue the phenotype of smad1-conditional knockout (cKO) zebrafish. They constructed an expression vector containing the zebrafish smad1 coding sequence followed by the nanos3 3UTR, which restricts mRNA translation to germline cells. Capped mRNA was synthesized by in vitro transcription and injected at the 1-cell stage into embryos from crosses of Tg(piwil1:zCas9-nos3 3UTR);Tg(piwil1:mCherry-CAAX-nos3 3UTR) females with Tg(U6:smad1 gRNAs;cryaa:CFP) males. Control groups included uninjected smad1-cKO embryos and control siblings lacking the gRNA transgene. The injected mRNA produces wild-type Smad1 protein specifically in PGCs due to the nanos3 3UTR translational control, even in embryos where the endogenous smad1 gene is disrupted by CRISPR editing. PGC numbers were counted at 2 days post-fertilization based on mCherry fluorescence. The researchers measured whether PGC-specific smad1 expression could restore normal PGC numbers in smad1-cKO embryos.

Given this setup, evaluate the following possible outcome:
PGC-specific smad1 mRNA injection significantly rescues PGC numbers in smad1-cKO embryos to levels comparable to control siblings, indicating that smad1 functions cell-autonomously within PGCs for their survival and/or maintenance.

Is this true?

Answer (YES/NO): NO